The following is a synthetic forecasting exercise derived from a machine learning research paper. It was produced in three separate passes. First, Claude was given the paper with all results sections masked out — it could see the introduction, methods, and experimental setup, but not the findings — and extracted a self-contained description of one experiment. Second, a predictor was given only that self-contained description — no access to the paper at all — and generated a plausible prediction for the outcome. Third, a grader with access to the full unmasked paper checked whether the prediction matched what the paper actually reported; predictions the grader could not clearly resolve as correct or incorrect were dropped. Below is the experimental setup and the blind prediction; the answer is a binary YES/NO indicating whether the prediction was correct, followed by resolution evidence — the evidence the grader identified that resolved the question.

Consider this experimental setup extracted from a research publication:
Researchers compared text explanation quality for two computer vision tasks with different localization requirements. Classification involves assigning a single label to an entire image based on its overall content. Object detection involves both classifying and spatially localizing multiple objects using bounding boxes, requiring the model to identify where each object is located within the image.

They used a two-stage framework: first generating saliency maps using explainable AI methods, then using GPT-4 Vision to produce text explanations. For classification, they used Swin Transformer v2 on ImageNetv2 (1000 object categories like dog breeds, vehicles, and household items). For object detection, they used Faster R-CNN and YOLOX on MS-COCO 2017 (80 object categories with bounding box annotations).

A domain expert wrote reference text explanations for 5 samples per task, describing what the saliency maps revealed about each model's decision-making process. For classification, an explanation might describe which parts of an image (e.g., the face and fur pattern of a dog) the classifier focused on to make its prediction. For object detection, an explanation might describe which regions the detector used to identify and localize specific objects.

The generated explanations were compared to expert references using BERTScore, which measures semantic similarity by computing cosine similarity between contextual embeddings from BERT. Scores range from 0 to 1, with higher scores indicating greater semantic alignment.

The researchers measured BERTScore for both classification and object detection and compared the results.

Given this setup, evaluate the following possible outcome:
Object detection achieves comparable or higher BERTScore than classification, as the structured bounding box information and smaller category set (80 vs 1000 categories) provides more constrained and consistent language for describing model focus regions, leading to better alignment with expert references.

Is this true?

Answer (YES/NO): NO